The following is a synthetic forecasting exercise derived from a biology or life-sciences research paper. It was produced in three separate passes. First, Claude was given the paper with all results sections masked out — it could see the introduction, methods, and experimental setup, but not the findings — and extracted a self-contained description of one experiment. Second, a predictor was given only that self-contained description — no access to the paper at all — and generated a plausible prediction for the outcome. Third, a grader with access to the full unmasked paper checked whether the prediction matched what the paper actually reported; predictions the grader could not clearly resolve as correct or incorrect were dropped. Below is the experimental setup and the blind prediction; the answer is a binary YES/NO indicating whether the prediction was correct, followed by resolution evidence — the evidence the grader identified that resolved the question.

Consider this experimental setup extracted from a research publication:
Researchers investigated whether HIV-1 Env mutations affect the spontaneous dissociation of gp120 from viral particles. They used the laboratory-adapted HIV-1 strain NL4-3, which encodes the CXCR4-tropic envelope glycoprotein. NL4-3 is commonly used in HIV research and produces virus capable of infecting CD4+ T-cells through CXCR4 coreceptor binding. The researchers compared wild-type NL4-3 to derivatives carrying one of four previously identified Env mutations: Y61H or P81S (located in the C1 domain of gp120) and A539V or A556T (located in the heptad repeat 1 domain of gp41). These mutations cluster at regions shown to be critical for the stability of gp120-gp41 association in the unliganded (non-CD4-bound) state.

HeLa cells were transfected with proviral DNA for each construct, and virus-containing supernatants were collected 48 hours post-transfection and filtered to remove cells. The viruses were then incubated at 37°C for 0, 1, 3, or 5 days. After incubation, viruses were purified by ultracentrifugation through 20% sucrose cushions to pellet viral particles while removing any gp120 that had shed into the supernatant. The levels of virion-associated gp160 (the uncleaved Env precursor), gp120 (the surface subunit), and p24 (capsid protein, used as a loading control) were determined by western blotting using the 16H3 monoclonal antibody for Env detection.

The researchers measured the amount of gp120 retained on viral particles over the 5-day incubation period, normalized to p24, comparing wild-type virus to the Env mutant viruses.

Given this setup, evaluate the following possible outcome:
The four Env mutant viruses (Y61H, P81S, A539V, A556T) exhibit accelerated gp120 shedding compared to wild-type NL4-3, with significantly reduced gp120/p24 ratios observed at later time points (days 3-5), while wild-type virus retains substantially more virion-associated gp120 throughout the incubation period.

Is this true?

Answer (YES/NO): NO